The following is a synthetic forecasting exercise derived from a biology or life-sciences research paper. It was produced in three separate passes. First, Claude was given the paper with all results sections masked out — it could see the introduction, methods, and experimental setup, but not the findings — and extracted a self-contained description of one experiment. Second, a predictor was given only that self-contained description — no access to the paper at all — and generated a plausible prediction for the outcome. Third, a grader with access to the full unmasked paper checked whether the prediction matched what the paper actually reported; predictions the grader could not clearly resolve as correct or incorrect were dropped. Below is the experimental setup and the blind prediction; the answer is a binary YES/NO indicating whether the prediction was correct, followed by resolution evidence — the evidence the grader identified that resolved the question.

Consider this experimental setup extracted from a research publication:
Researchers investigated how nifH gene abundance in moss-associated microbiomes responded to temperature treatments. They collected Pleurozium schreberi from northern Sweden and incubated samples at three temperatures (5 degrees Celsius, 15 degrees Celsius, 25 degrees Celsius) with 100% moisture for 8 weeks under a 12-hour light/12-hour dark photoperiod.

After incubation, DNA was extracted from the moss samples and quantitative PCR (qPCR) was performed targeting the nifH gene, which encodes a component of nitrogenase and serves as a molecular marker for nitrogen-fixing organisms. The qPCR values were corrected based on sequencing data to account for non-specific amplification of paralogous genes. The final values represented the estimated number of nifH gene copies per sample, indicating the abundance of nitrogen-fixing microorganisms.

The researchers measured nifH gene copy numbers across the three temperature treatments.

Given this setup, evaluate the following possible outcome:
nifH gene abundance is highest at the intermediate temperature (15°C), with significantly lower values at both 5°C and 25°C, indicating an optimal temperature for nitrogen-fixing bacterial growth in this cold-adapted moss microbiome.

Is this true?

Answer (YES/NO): NO